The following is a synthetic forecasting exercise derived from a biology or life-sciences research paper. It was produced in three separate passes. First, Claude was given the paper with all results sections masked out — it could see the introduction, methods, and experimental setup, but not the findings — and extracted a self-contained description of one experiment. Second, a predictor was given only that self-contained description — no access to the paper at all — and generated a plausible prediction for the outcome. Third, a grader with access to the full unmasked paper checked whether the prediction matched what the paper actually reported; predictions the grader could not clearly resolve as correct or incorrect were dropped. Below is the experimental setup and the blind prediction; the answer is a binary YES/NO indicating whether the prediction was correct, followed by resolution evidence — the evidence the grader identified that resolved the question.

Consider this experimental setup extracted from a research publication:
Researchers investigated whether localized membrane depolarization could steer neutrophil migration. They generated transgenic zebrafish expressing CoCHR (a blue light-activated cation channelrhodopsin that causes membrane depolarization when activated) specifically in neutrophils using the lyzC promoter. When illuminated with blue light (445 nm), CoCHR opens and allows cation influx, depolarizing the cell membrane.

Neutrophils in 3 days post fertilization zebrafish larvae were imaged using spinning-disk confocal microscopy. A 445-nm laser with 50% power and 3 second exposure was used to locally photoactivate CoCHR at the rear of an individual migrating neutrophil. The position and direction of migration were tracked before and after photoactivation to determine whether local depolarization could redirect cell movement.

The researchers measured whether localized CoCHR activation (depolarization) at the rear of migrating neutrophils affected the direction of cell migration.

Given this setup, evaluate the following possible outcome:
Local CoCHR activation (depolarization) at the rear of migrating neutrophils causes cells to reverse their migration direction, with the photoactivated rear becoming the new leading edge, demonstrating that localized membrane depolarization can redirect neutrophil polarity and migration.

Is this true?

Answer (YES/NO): NO